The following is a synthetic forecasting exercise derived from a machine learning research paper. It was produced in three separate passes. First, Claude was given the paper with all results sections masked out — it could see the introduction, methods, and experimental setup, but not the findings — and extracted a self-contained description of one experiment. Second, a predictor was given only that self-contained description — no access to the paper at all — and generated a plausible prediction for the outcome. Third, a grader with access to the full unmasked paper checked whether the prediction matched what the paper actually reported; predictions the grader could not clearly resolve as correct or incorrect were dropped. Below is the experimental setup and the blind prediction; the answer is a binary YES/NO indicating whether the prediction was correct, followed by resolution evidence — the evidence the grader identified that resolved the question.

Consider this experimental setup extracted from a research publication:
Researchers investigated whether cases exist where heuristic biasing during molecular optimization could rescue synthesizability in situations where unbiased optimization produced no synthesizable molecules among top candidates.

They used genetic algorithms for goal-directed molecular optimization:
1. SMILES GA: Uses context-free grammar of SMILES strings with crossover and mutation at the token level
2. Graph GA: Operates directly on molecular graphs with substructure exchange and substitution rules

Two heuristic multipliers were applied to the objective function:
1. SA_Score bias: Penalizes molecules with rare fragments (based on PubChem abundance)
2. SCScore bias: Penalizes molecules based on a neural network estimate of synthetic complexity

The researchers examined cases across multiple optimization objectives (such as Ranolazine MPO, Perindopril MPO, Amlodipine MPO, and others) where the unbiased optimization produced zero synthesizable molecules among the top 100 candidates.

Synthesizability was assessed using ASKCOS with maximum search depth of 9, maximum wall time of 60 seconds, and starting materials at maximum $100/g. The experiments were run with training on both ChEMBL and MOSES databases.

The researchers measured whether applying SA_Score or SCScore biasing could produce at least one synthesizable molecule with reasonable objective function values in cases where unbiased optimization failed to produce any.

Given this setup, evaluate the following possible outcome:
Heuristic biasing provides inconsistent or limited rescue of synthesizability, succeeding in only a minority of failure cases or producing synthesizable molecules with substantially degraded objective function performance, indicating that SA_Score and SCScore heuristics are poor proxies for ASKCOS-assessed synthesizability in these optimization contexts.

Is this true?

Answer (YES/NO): NO